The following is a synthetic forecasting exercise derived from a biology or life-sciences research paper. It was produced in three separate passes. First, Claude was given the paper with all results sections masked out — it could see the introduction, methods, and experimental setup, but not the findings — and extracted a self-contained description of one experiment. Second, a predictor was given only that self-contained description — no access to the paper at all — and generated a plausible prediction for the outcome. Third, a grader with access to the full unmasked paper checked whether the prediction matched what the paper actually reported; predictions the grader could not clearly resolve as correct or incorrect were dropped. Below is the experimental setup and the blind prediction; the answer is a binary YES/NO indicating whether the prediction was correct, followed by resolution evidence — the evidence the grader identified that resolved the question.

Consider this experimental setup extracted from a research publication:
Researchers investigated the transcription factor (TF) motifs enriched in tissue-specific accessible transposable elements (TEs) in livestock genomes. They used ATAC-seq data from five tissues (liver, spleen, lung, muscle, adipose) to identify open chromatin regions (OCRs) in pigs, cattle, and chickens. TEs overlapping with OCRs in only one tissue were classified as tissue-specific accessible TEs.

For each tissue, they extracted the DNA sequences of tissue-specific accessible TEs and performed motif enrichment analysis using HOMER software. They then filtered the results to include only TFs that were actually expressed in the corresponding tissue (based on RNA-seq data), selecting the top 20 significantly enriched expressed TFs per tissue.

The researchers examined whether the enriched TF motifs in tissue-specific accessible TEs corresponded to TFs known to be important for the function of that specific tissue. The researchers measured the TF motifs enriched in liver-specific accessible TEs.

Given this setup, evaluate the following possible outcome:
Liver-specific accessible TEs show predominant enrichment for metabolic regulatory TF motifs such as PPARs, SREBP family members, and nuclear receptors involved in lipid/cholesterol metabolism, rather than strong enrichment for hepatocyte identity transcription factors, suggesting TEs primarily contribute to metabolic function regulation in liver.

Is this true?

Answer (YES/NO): NO